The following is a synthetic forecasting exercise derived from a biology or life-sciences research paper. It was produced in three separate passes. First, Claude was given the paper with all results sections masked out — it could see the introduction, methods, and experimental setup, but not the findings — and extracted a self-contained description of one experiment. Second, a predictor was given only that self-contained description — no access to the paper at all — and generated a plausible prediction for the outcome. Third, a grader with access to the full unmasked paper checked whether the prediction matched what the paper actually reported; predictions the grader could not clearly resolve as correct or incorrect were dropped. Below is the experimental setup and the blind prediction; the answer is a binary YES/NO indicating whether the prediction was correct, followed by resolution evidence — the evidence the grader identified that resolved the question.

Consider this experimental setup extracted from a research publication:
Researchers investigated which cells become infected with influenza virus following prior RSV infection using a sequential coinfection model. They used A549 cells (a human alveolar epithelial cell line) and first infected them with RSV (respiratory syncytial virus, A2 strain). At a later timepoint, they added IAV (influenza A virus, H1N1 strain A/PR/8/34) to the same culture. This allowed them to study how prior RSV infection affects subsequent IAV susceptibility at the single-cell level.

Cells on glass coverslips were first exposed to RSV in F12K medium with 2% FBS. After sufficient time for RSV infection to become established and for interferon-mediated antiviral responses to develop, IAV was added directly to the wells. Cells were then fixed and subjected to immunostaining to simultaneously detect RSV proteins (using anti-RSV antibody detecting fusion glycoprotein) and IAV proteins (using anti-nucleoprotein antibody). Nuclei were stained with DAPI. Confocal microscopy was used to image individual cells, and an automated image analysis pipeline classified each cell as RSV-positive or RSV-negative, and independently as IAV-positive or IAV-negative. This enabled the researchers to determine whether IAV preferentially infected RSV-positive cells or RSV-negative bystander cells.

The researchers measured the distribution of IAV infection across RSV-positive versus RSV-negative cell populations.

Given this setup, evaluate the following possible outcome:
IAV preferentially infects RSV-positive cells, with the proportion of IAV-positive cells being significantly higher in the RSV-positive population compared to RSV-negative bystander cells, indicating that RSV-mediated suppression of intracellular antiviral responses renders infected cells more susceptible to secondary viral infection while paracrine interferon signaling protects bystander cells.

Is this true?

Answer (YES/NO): YES